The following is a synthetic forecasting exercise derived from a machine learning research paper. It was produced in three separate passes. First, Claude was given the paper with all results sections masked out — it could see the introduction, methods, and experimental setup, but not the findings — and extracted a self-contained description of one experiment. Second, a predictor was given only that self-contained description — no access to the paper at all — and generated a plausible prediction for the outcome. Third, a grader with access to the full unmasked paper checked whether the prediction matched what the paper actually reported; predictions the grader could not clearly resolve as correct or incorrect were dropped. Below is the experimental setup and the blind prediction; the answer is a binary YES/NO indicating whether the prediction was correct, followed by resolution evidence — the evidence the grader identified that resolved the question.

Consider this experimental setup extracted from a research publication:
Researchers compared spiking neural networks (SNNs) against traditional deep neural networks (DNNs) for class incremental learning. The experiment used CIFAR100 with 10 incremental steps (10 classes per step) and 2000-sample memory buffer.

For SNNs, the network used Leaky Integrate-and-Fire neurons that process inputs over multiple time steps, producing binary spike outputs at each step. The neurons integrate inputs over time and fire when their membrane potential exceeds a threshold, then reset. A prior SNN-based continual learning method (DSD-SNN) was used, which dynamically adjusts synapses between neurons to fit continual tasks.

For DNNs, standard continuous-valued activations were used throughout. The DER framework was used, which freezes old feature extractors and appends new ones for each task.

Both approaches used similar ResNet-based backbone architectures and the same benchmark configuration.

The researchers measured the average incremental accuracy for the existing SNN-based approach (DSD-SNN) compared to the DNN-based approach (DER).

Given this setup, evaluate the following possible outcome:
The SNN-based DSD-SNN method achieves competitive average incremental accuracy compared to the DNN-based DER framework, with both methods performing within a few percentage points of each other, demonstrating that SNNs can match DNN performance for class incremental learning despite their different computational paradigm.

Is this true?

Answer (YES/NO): NO